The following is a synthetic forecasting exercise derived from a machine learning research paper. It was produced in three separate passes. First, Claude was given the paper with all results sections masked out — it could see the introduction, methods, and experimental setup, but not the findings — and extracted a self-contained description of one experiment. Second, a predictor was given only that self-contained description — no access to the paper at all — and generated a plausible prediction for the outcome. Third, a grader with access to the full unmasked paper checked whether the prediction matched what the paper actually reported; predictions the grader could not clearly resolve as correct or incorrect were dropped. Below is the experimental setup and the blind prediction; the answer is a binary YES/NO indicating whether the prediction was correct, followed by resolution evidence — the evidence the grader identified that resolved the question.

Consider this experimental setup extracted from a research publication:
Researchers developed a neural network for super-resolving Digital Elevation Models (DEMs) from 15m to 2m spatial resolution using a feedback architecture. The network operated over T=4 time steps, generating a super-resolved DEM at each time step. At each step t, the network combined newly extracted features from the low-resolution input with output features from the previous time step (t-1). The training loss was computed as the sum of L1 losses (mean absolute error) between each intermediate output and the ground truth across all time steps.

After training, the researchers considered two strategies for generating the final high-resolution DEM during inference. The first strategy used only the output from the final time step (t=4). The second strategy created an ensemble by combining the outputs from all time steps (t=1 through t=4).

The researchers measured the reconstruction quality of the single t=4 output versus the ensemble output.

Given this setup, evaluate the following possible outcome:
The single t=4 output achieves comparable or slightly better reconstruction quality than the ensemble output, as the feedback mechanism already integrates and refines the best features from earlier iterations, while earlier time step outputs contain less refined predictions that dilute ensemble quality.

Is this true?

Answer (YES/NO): NO